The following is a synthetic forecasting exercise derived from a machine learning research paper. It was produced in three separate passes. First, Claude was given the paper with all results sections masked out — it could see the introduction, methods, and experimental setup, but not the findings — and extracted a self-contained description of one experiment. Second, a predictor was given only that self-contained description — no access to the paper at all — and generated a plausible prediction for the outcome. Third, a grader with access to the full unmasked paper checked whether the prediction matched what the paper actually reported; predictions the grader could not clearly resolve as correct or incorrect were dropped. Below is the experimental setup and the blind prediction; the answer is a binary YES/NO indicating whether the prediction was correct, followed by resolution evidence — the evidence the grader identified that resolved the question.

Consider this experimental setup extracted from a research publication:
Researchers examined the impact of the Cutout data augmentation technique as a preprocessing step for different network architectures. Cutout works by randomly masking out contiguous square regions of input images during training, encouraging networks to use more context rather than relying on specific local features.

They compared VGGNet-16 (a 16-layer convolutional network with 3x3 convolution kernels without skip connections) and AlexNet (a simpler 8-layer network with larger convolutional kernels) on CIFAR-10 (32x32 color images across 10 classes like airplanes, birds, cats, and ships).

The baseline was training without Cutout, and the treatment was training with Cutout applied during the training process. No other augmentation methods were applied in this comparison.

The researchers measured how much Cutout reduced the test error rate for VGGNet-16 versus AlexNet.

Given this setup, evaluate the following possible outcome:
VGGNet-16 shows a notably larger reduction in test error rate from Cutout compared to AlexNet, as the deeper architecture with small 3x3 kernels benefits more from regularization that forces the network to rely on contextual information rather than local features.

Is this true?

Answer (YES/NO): YES